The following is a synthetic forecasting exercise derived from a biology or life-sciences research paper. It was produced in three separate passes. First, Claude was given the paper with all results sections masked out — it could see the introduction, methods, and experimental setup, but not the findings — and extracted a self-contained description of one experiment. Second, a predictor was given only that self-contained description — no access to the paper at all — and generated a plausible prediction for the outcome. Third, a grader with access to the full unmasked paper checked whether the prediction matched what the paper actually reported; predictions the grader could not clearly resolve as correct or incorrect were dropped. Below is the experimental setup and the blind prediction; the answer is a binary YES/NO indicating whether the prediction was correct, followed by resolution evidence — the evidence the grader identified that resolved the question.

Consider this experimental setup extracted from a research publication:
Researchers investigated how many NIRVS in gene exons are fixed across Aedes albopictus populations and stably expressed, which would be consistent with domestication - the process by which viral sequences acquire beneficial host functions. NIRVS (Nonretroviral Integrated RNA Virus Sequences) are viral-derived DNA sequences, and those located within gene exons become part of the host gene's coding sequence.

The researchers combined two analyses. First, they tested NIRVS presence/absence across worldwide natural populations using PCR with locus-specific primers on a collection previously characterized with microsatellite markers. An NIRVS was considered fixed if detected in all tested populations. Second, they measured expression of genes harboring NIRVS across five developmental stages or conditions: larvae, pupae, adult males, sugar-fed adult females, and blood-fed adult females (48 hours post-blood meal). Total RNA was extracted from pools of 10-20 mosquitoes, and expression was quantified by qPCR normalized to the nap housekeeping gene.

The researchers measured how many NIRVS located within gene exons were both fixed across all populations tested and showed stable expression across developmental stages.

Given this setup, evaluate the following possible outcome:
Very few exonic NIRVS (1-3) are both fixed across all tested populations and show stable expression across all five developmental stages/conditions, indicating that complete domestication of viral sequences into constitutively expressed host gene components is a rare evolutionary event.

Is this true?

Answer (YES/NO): NO